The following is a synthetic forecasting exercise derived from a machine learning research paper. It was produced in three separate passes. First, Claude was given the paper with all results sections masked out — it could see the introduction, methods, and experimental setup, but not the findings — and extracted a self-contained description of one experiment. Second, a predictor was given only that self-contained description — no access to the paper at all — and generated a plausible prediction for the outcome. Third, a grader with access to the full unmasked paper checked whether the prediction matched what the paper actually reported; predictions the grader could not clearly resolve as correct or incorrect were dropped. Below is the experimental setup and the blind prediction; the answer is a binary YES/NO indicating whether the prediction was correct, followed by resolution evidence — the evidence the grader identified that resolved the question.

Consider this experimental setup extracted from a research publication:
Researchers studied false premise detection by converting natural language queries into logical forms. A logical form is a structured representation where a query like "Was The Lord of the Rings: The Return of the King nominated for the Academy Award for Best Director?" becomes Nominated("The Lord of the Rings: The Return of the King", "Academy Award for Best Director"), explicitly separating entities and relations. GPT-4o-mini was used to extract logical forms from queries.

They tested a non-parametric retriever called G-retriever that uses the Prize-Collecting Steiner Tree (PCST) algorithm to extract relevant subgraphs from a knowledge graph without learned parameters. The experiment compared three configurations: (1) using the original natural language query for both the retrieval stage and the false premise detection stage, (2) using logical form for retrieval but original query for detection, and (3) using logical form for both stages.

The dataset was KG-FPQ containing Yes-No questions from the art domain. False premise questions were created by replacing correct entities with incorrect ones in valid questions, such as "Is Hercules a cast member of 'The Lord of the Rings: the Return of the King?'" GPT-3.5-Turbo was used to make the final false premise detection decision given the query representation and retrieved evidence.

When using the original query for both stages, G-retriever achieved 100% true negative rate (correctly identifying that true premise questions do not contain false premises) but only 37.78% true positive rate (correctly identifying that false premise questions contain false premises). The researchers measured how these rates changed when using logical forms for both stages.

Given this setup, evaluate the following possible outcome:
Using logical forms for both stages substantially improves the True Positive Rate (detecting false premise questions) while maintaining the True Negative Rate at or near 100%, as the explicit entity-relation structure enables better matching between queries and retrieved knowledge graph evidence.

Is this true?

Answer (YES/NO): NO